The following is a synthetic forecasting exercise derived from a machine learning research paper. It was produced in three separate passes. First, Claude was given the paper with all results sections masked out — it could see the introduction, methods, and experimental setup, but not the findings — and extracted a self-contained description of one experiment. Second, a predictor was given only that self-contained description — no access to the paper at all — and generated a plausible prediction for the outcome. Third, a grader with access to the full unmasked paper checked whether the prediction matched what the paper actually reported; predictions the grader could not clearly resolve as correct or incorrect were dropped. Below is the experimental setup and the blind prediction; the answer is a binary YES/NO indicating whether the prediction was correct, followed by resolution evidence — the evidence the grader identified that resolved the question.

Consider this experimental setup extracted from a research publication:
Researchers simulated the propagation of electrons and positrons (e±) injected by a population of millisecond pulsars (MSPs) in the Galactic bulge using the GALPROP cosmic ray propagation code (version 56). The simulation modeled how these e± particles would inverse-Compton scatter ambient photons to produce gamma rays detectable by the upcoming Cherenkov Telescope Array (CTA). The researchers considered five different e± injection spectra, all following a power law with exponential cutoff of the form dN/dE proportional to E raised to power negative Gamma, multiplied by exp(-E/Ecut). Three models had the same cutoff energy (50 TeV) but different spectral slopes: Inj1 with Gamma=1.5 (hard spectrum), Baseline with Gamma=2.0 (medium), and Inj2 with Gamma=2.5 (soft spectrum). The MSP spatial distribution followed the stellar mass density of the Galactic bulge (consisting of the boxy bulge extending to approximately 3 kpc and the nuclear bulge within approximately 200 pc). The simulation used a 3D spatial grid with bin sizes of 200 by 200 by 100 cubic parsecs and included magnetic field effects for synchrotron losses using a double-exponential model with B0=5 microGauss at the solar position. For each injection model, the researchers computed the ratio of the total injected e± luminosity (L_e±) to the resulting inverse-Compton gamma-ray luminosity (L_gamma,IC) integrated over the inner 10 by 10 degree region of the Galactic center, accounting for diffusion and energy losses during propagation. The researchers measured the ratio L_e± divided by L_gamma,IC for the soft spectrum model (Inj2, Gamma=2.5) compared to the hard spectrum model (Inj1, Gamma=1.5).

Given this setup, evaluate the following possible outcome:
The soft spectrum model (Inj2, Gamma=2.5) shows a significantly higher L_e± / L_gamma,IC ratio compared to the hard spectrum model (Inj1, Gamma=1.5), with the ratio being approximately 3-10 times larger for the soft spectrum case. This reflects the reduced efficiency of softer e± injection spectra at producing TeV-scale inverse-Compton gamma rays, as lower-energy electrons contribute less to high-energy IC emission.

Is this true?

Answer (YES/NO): YES